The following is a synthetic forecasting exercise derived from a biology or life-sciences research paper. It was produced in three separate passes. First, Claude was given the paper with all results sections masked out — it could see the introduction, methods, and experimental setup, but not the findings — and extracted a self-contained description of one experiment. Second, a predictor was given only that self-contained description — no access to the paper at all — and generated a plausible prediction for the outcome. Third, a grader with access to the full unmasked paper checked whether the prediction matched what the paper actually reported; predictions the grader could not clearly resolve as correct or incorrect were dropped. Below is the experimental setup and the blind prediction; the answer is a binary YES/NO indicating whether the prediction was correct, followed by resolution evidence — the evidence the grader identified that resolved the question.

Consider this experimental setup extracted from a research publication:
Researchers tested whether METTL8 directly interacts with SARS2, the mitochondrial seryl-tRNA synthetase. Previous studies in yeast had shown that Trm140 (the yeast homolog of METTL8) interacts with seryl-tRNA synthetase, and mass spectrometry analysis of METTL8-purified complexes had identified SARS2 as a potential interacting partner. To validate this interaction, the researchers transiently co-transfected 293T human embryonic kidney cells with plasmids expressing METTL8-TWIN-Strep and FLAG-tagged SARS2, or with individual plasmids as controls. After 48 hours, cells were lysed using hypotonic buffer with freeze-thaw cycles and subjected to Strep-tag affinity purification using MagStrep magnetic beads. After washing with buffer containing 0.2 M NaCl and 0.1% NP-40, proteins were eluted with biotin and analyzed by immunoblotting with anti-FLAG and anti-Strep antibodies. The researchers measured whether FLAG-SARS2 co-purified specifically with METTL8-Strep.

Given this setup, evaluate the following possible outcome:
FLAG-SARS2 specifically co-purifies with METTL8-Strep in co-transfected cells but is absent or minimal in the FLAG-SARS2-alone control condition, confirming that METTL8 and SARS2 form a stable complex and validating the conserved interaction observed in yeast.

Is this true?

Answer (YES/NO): YES